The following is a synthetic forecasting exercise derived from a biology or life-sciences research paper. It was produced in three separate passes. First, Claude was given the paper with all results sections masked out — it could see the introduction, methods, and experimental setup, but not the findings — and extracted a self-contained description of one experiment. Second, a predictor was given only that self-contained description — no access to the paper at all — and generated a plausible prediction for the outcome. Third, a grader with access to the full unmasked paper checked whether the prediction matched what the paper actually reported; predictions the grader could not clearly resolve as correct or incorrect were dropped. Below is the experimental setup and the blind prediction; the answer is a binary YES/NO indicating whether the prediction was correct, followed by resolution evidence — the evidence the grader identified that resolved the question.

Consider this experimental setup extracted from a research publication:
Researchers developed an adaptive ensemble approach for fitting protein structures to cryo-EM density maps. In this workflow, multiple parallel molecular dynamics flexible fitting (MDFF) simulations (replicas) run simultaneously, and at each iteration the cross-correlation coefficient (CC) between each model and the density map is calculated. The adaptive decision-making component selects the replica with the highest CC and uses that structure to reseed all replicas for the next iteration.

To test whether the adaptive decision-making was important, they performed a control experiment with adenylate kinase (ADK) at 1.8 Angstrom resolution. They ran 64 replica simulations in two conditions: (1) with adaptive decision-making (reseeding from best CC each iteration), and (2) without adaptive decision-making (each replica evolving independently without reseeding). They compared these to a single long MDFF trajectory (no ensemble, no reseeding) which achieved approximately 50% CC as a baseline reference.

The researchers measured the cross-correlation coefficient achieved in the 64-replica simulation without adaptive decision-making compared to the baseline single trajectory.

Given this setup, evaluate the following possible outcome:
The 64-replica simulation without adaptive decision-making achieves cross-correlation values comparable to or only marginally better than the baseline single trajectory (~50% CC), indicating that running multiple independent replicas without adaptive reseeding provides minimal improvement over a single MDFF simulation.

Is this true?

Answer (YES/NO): YES